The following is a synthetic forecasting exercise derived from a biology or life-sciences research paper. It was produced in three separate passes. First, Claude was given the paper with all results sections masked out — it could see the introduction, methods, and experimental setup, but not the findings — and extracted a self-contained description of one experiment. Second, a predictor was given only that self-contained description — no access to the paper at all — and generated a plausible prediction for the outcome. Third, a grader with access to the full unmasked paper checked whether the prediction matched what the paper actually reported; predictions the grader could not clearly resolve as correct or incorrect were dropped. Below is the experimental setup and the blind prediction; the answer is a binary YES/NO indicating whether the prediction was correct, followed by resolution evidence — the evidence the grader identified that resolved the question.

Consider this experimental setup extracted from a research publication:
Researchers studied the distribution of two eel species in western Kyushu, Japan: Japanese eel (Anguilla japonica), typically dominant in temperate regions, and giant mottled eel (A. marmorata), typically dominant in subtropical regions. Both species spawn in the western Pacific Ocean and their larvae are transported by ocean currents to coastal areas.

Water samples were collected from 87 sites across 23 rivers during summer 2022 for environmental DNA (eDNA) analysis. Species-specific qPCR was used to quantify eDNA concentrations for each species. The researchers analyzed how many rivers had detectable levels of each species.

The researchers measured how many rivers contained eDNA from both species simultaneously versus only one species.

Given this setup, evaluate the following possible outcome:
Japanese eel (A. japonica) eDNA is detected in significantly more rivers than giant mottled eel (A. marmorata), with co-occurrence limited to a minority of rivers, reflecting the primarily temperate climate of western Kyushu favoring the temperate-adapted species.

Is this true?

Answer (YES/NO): YES